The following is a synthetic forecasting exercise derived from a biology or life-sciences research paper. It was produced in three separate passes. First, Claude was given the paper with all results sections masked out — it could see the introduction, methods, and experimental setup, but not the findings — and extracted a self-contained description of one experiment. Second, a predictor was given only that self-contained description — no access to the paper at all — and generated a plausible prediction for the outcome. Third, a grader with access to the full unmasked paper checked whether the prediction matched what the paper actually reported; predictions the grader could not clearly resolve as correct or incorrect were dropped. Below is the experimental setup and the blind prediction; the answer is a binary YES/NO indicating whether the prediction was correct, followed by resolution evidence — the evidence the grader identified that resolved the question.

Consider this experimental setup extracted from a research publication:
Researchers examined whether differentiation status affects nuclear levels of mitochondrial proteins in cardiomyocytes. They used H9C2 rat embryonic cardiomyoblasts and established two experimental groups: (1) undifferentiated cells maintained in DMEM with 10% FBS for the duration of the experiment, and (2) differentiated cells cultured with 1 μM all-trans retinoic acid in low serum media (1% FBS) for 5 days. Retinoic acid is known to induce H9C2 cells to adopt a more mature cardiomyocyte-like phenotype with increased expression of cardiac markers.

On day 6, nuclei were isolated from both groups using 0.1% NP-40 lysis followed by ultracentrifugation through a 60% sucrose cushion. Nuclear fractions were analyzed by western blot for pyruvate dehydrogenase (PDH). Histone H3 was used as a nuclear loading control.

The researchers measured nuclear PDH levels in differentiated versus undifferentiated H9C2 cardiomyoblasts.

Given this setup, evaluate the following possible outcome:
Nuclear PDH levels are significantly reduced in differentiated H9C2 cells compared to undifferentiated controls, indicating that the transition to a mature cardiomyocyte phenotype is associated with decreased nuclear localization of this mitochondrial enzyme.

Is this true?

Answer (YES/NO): NO